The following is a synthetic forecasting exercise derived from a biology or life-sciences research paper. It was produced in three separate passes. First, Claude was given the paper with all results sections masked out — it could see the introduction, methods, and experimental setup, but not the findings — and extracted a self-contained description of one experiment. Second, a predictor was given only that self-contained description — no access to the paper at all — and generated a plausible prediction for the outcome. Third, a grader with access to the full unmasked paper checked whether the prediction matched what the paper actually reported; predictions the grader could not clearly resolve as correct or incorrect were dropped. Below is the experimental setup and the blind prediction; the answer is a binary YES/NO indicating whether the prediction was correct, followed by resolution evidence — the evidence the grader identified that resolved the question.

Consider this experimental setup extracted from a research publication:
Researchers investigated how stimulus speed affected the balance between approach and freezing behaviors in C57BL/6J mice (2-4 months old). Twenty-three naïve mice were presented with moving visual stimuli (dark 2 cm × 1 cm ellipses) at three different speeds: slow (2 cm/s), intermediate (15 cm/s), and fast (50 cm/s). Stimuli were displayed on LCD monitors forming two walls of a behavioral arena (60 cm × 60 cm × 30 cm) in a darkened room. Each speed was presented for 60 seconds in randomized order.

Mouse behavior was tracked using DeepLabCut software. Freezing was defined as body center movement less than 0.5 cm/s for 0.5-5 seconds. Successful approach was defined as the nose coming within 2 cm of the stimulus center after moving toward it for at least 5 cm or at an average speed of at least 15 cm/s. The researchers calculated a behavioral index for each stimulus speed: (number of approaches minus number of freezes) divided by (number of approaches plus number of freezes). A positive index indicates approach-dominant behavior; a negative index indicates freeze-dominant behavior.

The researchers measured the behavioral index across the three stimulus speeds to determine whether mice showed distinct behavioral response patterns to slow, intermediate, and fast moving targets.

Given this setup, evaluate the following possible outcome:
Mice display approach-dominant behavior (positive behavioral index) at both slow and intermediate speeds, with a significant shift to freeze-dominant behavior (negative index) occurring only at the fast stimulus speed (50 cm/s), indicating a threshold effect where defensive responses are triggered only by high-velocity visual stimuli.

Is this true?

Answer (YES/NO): NO